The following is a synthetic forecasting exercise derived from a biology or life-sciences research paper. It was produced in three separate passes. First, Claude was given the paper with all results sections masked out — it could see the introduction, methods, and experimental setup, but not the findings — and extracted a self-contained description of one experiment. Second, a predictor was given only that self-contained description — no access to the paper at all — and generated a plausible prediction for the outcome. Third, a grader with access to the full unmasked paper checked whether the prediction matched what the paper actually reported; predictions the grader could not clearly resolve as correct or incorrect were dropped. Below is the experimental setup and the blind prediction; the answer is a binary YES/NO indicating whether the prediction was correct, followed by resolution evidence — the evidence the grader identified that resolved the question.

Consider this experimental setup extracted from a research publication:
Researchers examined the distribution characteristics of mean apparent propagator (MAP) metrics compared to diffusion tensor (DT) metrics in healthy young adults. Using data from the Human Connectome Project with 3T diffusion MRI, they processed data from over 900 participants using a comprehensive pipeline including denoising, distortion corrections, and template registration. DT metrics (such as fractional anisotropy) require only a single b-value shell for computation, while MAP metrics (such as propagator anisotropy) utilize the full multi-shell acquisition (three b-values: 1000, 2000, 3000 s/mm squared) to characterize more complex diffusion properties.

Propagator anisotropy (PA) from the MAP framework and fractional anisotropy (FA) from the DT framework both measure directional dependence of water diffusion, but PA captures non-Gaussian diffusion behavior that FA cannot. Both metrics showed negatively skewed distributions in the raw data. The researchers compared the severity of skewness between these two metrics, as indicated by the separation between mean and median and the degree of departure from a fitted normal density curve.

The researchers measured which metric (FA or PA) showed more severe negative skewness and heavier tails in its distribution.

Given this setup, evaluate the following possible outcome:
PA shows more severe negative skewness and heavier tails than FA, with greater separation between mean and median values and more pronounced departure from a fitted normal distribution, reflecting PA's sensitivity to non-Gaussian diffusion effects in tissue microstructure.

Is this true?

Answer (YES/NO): YES